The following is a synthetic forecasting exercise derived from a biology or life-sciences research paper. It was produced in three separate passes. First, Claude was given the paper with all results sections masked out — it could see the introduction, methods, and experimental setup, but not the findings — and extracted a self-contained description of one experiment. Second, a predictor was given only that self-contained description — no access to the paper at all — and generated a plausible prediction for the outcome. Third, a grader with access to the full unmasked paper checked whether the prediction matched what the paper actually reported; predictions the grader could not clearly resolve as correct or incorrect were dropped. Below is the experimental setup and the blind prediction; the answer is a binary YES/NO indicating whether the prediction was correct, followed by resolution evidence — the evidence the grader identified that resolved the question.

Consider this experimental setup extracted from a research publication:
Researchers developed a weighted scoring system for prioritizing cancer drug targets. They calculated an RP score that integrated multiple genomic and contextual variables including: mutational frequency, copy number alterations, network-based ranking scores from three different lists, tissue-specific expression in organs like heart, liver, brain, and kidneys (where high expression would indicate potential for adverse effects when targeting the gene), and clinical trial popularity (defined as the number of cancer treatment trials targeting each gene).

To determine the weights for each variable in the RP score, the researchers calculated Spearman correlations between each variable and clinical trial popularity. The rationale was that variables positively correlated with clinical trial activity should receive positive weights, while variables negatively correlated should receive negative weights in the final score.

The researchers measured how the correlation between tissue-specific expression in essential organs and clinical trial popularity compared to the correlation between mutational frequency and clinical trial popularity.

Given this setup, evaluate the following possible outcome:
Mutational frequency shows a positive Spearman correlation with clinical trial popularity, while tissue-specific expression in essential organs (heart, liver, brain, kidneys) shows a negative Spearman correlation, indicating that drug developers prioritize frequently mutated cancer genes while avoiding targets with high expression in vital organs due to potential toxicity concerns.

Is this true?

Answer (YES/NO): YES